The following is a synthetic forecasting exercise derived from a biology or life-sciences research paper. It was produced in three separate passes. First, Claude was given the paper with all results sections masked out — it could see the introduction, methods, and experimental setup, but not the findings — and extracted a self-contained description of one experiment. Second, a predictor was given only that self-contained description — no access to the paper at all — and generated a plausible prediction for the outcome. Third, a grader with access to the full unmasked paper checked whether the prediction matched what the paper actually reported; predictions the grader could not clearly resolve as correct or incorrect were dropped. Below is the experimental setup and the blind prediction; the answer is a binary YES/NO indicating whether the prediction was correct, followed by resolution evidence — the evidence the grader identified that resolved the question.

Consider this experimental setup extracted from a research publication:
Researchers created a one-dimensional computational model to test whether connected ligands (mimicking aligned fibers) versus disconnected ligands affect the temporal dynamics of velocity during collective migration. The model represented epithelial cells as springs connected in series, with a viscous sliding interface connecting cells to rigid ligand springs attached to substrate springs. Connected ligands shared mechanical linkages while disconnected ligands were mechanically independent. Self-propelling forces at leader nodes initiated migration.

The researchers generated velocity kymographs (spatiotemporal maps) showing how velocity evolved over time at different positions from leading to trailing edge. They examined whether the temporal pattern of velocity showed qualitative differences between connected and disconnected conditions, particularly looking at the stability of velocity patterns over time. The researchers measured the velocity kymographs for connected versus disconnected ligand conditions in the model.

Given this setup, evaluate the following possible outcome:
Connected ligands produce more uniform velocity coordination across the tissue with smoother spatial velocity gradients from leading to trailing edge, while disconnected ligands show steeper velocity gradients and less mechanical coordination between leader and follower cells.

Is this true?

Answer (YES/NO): YES